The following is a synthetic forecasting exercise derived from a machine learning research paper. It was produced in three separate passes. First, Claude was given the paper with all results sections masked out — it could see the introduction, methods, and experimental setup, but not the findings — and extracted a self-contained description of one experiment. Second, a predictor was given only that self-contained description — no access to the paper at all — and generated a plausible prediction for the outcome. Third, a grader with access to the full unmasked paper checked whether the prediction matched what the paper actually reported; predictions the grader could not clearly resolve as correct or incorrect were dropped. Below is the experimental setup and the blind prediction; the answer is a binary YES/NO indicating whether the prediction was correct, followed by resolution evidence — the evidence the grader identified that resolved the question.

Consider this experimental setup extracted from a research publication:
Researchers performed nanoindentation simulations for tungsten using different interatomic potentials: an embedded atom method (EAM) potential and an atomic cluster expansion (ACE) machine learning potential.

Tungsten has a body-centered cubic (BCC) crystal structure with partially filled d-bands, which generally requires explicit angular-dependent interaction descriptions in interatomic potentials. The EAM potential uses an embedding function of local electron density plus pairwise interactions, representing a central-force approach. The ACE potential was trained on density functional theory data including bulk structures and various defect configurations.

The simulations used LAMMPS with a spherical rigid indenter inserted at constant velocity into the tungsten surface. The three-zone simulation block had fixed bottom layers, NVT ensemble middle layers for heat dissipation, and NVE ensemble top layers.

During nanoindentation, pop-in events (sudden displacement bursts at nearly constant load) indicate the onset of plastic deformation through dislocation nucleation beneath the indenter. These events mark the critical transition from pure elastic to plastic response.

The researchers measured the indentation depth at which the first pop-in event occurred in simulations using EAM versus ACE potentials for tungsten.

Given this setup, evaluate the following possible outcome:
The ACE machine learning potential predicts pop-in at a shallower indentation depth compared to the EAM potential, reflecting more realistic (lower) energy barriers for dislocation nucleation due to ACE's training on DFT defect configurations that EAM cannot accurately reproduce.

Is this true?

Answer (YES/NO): YES